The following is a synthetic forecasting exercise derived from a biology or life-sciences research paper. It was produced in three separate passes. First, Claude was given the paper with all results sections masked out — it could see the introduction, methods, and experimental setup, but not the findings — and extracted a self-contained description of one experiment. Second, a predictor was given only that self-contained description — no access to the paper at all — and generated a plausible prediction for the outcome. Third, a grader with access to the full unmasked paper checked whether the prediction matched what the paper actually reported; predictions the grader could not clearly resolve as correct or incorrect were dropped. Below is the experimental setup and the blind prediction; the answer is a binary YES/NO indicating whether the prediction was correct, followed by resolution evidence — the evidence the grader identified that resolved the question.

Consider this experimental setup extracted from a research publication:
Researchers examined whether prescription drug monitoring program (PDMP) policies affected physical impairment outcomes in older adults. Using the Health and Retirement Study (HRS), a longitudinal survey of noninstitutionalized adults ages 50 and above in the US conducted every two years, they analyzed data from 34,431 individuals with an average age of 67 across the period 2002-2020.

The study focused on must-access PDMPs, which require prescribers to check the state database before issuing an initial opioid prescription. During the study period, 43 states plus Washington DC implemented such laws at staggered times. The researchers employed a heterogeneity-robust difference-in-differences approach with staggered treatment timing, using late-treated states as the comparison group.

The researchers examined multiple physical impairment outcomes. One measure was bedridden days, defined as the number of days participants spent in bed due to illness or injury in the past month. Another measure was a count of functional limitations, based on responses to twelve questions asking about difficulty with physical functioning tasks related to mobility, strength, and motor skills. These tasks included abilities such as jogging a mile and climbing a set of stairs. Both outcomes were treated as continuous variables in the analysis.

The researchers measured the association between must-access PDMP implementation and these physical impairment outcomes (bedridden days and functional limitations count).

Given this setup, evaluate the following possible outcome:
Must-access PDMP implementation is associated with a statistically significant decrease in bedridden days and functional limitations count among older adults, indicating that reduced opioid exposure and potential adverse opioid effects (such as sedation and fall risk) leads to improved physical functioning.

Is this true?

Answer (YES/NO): NO